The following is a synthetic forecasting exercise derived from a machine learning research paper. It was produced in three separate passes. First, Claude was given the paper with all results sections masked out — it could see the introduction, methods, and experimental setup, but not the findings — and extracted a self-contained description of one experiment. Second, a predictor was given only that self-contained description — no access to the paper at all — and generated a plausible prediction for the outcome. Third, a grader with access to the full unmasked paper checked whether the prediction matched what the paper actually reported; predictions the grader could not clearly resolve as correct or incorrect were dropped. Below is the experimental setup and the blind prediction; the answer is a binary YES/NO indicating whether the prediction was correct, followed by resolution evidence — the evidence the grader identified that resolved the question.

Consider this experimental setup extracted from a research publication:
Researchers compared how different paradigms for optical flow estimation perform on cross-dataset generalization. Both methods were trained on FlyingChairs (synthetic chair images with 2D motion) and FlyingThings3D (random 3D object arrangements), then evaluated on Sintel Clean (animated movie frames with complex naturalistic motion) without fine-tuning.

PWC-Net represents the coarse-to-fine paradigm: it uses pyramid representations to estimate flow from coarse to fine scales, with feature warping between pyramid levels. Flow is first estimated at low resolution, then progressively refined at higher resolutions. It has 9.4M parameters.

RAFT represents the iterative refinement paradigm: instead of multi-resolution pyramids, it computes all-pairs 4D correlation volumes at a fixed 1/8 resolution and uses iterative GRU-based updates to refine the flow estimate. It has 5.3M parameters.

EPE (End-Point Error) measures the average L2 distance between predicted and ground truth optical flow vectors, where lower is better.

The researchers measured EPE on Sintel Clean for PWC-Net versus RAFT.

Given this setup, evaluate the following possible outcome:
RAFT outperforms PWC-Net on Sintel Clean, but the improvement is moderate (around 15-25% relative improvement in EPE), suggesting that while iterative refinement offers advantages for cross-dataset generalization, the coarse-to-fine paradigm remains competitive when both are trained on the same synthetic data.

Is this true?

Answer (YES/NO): NO